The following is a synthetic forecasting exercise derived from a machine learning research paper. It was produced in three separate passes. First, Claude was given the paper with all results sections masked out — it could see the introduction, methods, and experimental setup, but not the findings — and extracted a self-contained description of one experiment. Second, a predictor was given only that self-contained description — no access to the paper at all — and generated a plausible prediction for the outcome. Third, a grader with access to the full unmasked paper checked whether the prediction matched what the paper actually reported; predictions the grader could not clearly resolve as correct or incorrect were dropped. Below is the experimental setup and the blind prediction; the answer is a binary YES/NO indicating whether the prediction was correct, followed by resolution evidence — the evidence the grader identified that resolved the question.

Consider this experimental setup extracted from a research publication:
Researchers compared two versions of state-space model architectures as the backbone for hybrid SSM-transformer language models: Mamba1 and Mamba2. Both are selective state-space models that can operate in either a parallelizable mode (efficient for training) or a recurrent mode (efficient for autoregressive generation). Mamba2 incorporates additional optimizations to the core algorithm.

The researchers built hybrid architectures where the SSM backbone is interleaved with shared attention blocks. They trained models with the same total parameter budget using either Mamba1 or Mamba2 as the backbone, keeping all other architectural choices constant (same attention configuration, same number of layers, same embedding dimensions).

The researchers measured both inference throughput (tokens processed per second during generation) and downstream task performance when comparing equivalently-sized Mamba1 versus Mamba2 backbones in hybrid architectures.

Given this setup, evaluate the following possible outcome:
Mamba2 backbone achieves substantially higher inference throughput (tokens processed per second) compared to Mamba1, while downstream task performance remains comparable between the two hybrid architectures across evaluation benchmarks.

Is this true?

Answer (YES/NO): YES